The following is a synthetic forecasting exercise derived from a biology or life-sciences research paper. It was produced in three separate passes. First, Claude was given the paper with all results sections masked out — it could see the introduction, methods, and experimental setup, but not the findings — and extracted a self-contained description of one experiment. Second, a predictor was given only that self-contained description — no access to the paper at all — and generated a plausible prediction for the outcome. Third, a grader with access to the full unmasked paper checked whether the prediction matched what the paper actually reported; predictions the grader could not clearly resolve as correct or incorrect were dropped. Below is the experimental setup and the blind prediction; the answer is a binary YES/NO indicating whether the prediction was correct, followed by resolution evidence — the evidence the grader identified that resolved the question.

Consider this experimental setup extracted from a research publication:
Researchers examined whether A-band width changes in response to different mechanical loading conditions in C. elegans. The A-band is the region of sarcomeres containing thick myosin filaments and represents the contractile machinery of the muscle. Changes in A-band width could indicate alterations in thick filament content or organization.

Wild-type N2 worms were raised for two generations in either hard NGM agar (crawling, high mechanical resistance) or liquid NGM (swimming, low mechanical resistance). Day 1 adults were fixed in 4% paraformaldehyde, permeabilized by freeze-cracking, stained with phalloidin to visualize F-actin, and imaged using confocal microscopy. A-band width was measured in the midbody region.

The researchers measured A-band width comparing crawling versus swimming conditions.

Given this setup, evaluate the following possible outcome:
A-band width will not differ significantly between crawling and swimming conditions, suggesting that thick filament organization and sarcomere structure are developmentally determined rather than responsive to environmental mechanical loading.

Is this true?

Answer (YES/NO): NO